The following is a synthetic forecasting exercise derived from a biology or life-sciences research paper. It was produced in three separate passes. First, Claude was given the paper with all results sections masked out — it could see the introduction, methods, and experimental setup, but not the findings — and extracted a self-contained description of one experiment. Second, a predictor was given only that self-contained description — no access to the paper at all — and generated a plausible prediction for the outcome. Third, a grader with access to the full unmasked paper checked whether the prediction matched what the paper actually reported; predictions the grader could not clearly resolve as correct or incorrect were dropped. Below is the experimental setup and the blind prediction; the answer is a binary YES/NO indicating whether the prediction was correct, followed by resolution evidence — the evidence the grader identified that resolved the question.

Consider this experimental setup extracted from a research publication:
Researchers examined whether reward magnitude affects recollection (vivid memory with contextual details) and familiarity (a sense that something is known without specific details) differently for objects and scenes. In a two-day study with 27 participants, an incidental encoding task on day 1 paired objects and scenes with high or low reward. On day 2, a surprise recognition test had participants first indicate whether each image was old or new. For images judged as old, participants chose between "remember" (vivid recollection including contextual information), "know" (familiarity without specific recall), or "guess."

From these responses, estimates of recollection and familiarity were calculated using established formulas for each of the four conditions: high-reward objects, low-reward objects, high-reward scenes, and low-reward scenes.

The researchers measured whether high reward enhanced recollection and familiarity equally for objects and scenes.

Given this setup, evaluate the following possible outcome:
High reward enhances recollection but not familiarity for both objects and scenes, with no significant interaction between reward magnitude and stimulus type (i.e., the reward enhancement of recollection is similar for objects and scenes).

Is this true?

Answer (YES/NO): NO